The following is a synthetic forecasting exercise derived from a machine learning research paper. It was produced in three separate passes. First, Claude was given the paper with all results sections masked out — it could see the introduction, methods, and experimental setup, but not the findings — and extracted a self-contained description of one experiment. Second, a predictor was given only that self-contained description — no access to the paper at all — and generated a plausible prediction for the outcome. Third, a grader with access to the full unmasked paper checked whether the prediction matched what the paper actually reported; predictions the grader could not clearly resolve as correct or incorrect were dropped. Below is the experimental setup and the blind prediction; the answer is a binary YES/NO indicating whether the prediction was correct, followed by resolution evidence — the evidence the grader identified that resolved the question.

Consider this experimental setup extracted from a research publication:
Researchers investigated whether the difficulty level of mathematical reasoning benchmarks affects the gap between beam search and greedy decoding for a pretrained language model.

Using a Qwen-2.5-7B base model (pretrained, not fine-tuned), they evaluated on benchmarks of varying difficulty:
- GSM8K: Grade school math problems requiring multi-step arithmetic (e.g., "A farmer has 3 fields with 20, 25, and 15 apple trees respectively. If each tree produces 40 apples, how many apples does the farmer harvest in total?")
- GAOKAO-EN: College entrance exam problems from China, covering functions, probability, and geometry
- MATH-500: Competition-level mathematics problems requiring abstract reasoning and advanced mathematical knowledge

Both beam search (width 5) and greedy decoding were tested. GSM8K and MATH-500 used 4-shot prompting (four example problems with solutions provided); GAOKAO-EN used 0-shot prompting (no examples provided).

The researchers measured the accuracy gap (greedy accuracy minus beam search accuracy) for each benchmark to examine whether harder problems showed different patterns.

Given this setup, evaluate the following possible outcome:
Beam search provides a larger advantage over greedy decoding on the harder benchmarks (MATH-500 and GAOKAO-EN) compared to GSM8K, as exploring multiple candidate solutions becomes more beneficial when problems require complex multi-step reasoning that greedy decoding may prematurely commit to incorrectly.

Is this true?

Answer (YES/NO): NO